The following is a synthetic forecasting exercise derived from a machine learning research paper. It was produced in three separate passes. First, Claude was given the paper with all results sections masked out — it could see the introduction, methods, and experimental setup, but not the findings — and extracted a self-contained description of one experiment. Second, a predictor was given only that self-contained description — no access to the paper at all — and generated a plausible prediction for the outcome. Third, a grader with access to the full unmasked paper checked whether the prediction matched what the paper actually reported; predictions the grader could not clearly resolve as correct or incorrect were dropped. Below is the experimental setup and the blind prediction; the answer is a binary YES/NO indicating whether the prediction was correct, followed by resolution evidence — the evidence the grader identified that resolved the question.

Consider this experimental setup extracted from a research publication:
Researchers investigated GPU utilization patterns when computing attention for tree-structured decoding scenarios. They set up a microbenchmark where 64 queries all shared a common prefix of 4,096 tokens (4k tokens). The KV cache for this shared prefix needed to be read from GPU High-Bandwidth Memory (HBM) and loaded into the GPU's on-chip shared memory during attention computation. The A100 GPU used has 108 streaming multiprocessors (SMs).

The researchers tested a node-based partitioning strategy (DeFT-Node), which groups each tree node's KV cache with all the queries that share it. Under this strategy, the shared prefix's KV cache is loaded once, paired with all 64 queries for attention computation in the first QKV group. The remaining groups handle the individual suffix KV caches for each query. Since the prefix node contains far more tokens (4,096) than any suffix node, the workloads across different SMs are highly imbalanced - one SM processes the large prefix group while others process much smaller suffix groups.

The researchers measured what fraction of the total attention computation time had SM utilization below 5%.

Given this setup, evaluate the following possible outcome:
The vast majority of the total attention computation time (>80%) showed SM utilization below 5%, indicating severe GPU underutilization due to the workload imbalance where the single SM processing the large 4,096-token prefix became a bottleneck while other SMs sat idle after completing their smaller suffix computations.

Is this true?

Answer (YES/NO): YES